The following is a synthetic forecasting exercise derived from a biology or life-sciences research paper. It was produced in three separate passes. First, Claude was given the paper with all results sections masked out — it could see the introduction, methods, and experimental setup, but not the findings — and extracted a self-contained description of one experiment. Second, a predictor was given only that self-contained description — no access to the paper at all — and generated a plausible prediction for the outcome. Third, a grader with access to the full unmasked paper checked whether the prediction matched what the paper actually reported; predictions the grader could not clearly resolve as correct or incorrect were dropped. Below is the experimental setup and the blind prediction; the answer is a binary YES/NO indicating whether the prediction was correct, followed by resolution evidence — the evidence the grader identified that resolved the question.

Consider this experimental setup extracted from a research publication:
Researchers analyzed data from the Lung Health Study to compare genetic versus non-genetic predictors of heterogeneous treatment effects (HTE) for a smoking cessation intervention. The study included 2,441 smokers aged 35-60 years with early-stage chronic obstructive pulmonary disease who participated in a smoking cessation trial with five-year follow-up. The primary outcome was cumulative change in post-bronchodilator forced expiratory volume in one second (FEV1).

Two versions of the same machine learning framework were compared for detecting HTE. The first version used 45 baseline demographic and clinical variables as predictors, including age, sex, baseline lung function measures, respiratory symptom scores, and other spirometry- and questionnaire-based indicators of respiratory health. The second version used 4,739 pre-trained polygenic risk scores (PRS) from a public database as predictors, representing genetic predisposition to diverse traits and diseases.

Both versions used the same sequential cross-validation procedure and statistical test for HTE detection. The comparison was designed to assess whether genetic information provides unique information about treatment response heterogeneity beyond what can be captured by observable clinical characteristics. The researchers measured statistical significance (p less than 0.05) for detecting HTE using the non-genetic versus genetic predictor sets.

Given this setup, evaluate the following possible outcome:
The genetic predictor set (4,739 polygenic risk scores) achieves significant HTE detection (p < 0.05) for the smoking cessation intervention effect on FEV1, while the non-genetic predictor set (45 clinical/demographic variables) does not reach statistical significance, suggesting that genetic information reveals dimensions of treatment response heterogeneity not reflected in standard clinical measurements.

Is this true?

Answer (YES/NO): YES